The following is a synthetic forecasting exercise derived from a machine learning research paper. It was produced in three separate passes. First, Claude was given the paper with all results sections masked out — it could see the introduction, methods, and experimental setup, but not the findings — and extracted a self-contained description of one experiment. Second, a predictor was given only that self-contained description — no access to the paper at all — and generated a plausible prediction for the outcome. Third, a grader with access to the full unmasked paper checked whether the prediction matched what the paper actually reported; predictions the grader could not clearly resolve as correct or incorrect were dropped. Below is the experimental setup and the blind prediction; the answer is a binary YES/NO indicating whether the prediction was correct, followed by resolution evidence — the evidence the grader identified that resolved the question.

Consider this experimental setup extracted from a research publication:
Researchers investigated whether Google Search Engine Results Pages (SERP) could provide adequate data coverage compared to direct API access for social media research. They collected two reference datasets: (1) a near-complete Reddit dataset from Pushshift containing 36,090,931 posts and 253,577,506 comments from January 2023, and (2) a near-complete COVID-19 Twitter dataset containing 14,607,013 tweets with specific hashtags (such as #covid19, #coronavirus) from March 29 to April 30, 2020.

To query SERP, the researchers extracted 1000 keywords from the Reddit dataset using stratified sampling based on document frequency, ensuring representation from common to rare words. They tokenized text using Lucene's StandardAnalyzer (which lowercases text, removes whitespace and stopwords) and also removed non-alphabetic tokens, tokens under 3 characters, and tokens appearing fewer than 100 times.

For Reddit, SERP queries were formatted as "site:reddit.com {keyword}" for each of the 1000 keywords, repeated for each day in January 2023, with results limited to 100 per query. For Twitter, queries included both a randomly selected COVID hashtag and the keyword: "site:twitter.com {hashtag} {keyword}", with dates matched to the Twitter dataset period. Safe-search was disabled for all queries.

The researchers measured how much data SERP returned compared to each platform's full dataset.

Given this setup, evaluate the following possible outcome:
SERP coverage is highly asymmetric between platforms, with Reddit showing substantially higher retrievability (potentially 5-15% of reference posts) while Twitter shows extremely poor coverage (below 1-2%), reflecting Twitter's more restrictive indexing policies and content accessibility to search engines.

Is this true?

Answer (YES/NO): NO